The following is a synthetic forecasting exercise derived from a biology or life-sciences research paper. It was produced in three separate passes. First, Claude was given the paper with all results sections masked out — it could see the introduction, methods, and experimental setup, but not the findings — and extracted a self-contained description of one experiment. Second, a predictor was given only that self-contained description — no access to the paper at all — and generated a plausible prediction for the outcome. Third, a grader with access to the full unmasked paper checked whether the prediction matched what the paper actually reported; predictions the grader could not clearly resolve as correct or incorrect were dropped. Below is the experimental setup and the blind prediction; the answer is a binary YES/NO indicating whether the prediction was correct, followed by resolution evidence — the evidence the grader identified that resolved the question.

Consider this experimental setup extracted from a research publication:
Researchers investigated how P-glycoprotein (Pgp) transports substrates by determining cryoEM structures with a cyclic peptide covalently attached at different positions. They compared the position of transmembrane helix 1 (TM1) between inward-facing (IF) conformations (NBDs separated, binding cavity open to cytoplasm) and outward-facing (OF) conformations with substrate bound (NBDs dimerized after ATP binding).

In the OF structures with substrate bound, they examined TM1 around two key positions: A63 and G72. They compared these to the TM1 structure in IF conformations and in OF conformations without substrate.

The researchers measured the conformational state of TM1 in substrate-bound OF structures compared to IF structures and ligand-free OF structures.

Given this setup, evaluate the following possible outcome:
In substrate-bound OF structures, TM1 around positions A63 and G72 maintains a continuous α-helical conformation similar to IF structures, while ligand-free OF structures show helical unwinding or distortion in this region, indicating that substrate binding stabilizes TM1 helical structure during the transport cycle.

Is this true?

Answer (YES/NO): NO